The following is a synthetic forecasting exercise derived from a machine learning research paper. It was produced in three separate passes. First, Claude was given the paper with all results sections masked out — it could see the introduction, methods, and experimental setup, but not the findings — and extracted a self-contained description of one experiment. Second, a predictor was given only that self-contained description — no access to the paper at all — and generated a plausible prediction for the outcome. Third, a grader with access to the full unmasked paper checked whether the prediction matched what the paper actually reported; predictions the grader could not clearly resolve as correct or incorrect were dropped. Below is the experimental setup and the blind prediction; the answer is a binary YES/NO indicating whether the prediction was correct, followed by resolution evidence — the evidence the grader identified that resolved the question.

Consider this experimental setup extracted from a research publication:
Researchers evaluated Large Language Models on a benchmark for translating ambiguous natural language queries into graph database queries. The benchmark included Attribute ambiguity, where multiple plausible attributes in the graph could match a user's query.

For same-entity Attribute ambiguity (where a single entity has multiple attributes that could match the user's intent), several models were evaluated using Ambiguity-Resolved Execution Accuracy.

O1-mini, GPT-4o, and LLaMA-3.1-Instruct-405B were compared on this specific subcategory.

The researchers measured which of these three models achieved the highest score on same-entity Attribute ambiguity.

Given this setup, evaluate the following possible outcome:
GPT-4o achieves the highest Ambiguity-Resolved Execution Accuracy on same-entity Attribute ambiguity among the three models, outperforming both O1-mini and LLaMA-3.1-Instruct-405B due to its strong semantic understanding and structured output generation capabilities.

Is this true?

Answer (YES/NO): NO